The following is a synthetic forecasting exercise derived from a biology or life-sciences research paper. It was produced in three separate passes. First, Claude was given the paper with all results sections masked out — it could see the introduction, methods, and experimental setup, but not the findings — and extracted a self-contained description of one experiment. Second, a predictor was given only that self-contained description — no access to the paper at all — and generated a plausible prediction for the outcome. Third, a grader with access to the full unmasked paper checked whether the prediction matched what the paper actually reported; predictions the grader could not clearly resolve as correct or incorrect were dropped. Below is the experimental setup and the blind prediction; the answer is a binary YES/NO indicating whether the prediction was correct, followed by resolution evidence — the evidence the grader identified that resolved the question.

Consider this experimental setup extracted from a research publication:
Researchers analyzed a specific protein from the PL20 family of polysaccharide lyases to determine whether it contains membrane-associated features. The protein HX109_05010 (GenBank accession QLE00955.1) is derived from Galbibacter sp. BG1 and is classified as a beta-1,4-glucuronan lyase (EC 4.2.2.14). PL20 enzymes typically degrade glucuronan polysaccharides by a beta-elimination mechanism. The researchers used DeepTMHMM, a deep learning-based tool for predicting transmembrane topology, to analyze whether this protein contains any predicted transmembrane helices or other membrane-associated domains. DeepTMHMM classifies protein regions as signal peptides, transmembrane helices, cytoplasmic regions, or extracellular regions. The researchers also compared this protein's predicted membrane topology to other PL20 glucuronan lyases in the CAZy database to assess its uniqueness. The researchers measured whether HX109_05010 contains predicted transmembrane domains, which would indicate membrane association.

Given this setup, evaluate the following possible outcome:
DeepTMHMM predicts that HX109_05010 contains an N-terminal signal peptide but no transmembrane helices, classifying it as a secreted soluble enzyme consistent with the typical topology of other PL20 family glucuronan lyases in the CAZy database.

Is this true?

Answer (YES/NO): NO